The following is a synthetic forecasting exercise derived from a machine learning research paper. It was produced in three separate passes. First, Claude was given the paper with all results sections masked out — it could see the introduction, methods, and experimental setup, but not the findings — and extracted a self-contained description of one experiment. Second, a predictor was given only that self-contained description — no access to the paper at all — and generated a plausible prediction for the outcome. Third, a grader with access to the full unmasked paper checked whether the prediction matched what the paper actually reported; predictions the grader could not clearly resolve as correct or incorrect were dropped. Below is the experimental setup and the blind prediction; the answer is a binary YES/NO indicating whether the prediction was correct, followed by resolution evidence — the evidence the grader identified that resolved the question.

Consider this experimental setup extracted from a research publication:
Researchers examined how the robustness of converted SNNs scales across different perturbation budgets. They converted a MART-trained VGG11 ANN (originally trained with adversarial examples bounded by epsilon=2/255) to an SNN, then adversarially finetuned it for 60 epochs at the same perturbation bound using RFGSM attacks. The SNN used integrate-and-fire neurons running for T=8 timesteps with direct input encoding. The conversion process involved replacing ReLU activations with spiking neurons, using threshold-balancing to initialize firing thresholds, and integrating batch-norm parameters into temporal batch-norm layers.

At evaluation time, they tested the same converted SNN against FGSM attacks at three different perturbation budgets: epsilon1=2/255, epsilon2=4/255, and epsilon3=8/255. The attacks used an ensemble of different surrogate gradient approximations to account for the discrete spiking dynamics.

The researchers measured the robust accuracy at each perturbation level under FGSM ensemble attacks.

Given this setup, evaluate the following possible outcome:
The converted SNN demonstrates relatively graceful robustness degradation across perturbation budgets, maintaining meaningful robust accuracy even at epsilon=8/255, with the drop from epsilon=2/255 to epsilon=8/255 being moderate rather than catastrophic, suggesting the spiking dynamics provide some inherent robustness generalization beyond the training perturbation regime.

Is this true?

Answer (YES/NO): NO